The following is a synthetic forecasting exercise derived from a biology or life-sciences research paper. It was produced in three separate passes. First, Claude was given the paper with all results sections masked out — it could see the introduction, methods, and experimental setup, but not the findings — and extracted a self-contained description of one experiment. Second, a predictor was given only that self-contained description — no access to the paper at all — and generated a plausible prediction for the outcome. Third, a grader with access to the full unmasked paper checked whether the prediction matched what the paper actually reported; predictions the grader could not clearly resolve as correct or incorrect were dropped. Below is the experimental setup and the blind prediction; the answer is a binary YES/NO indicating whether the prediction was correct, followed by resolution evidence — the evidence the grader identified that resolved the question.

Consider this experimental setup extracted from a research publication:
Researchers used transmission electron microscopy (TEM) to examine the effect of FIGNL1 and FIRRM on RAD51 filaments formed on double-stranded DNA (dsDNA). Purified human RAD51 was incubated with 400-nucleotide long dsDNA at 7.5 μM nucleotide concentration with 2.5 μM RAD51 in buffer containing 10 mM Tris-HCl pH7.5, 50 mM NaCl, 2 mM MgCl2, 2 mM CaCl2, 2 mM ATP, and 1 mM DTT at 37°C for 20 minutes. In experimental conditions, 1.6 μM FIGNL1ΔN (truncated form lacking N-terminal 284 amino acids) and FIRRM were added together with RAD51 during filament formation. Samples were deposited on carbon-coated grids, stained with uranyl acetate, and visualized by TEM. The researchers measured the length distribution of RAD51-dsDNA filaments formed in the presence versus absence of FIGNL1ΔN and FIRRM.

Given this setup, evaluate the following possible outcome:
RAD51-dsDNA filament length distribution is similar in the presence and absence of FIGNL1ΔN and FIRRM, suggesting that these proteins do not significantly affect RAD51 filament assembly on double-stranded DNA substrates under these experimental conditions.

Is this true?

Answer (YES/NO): NO